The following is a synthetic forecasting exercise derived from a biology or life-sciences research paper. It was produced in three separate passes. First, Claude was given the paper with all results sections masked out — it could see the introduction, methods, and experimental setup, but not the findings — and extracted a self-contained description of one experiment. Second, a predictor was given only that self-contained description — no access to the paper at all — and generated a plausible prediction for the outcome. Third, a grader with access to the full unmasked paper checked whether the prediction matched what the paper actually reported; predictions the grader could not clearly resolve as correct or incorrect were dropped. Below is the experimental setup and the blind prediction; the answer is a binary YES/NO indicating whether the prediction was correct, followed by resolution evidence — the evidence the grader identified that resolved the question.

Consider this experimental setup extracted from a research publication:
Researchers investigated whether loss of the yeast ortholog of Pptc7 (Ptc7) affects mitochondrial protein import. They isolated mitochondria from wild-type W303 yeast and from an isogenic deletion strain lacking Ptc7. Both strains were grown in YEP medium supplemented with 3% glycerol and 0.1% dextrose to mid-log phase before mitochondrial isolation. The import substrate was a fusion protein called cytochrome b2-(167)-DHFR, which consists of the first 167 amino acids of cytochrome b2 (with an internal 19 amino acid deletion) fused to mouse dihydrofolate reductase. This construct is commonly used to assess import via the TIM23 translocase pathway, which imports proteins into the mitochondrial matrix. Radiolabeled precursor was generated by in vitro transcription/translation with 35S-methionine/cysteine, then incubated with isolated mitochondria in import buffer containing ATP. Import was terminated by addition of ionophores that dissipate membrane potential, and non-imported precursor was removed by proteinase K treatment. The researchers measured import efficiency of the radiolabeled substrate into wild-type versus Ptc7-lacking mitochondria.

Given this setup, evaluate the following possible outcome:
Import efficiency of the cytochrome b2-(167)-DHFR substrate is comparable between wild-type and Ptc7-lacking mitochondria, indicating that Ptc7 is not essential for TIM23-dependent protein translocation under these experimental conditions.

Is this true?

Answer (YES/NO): NO